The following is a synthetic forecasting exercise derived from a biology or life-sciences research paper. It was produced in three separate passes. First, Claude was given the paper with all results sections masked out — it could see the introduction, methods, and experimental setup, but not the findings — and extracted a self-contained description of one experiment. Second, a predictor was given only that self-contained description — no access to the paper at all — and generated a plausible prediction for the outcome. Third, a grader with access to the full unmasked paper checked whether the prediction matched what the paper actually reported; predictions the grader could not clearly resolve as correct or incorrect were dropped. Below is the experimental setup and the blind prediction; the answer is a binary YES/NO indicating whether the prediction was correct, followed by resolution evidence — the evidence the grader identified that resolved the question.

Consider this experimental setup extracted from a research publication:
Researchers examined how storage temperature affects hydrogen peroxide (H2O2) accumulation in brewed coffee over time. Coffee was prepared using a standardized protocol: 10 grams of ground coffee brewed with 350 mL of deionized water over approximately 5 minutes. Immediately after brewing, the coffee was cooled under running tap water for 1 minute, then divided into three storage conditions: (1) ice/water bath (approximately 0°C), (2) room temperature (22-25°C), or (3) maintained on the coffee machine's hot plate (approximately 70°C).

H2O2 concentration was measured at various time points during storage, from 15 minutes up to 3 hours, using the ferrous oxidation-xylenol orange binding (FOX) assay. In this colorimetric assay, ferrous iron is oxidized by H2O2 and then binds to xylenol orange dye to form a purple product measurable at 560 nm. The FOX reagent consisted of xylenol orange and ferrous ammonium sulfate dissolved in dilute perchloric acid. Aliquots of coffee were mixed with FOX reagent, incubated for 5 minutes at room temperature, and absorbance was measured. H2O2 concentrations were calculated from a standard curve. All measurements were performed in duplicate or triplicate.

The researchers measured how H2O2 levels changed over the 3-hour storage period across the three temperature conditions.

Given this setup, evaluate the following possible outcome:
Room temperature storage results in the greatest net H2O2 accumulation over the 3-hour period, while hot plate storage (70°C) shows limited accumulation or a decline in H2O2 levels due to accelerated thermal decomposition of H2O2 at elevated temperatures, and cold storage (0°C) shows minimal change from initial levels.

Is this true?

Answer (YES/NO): NO